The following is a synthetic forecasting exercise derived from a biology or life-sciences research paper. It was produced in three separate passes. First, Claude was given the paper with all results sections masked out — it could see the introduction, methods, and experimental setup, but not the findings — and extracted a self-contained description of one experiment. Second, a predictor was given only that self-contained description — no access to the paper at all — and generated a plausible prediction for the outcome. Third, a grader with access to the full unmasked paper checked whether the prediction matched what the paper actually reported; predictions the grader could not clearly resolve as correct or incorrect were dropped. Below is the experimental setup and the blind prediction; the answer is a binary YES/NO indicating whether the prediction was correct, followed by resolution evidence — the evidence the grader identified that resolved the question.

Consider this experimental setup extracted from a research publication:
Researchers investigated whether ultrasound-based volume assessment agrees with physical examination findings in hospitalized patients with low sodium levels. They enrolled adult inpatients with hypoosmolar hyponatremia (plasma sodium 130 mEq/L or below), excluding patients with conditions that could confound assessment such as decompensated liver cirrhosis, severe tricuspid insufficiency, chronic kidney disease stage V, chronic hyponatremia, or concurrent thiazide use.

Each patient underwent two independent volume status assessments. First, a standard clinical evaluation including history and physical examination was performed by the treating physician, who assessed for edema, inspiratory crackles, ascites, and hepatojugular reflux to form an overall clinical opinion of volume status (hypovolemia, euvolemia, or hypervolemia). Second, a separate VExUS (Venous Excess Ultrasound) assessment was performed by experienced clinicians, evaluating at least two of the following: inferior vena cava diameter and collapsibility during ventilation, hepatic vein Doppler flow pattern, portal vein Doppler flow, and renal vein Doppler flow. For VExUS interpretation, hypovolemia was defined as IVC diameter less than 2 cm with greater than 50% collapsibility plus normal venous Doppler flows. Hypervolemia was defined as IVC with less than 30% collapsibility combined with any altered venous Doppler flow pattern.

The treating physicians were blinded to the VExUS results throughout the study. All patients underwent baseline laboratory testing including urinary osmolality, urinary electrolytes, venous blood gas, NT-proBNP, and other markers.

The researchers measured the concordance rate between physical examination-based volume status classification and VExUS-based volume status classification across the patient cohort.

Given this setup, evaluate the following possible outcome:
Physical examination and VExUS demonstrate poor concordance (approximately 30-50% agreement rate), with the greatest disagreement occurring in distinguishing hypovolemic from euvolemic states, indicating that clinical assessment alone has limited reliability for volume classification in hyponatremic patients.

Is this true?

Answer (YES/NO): NO